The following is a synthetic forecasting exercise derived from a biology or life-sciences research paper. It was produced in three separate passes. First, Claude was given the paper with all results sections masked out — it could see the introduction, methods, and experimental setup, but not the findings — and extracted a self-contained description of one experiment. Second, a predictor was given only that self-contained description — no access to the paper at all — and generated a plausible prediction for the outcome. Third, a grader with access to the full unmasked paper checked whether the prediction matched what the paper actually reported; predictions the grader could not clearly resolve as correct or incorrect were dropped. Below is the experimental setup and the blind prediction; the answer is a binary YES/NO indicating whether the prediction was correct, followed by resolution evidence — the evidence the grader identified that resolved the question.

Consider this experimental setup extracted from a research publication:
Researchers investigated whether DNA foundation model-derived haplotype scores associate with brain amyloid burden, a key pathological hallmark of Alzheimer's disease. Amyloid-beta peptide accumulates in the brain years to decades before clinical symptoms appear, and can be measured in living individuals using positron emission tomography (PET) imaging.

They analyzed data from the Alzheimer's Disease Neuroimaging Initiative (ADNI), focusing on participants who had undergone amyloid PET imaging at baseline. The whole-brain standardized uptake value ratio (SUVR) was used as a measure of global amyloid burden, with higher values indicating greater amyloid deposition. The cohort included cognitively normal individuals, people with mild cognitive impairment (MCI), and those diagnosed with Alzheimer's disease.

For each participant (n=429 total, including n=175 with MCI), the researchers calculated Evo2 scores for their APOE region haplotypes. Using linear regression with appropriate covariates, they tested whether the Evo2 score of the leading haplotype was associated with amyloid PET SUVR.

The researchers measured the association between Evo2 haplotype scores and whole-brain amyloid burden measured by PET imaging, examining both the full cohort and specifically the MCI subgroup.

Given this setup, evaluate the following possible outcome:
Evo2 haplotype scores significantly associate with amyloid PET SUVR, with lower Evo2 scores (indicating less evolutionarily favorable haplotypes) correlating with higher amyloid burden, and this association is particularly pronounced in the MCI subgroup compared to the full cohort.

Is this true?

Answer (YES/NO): NO